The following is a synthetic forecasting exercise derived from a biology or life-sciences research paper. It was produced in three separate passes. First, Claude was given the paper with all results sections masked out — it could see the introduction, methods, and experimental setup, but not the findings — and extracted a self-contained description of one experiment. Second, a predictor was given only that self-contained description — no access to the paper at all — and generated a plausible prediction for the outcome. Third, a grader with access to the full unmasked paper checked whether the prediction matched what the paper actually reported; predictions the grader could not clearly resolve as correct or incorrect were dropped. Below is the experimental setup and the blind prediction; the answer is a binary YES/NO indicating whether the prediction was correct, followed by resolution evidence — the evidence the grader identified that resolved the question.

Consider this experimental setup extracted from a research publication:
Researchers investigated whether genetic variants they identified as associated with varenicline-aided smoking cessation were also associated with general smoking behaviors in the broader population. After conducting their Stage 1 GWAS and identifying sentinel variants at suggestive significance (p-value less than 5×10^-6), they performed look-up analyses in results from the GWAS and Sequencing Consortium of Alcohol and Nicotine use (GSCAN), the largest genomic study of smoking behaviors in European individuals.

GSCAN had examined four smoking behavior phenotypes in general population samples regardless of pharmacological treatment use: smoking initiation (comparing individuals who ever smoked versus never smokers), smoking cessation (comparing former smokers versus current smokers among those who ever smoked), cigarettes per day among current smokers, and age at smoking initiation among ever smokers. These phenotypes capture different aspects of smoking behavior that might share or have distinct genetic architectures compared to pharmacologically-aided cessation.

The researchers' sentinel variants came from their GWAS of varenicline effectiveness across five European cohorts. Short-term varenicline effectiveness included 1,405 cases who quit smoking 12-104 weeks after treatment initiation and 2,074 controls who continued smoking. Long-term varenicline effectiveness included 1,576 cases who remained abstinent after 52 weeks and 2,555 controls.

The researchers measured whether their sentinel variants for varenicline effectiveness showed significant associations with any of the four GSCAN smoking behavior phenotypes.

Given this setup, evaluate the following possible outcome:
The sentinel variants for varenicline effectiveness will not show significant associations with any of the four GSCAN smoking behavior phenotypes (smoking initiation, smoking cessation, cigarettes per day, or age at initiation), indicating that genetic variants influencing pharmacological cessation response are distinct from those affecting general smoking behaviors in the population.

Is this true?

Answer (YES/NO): NO